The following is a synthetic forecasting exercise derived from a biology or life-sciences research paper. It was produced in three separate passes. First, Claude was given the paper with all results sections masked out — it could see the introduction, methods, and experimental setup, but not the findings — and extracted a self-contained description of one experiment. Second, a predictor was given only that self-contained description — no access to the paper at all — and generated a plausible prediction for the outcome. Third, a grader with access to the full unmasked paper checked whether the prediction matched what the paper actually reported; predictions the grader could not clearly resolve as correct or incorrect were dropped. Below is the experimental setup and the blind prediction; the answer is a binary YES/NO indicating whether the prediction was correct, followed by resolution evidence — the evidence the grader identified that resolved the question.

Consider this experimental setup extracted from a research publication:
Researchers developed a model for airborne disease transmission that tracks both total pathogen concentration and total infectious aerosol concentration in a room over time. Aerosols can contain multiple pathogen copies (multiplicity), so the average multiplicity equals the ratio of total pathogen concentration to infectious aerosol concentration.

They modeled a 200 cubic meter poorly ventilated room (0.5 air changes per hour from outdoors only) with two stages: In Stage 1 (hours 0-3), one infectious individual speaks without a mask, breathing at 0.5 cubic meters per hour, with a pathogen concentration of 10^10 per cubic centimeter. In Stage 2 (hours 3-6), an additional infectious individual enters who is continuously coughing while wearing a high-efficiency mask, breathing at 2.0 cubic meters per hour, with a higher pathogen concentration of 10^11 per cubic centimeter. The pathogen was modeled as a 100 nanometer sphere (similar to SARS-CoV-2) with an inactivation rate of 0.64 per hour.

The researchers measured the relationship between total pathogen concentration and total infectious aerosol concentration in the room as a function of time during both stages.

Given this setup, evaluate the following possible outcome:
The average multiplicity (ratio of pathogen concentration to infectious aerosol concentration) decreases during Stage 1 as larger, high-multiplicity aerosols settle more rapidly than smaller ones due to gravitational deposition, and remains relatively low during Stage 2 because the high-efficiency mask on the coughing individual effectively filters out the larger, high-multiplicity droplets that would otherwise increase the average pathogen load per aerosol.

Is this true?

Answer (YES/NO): NO